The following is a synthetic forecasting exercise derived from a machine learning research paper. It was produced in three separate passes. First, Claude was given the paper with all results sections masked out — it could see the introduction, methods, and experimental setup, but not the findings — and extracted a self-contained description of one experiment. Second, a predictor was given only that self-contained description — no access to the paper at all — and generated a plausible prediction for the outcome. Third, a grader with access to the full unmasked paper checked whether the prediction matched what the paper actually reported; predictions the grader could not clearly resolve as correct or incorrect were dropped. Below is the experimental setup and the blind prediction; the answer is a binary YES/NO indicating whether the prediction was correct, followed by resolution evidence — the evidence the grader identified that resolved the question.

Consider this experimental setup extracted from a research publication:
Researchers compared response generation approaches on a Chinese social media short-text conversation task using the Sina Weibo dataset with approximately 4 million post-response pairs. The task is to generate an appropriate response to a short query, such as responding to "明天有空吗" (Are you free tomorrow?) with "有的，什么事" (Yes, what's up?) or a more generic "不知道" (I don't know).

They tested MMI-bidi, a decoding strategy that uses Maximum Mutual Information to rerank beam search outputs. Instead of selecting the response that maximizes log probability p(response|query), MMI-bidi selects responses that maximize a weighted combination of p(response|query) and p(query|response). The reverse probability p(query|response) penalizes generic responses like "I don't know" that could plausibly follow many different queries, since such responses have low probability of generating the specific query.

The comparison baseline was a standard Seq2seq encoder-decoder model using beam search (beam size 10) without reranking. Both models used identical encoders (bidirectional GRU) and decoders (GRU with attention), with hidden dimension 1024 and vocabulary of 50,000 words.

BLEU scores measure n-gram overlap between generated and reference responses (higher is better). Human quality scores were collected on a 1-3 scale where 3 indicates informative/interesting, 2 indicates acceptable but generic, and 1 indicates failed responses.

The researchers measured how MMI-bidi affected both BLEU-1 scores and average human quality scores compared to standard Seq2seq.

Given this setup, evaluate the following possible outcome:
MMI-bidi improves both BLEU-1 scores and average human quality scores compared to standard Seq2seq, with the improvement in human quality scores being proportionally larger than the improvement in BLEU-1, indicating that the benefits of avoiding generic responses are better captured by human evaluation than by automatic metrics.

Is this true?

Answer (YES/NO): NO